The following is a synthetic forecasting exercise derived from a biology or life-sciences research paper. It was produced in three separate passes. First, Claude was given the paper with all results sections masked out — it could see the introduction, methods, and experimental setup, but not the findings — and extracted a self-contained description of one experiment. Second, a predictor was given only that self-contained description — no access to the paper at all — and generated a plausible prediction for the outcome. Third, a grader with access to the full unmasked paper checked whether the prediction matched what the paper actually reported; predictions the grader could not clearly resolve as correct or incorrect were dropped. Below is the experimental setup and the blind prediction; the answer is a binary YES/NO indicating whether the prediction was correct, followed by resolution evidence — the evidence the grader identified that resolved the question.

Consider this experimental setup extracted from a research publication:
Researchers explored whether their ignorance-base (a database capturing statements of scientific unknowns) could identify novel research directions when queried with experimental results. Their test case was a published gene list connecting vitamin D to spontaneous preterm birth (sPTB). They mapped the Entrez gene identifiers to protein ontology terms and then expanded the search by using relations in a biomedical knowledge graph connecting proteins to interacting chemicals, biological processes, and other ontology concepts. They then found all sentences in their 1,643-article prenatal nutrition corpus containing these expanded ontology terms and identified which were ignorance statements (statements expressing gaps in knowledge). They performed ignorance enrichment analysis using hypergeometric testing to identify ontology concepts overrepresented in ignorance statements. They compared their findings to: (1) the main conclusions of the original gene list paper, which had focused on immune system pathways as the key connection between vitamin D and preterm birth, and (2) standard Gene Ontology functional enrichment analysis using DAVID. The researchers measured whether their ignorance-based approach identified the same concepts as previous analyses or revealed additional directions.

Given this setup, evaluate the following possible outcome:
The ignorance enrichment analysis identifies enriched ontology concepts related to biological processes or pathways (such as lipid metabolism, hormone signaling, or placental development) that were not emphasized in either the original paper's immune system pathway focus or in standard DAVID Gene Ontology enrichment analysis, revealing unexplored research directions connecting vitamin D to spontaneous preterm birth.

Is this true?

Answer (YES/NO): YES